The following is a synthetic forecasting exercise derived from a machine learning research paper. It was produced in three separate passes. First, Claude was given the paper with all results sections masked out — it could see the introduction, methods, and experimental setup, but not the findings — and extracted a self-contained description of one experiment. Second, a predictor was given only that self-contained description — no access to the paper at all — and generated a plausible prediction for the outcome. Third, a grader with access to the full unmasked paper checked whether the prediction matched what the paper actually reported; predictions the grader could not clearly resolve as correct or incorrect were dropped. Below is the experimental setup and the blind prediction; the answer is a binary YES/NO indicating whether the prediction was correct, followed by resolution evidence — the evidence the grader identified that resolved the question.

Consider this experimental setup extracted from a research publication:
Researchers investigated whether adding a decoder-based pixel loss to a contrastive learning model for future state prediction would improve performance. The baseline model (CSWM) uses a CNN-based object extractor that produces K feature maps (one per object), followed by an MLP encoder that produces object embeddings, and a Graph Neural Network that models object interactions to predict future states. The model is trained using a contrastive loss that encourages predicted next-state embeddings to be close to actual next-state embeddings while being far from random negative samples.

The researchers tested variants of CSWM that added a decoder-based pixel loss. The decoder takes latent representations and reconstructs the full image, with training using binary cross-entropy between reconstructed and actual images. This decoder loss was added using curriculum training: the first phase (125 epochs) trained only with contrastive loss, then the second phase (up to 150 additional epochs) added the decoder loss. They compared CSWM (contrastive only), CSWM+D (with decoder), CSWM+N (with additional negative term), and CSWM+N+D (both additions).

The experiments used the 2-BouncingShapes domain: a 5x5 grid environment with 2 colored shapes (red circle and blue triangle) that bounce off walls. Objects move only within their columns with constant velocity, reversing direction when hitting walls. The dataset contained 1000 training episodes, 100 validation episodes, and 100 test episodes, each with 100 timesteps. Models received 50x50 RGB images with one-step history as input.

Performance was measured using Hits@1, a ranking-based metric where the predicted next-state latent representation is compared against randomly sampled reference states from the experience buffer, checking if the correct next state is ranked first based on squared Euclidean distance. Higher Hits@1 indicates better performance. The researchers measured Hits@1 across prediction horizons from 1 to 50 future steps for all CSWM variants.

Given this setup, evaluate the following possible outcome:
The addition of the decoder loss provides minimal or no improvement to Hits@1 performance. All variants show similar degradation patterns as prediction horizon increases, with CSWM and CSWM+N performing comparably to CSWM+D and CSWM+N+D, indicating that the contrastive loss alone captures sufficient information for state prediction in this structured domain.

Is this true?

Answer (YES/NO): NO